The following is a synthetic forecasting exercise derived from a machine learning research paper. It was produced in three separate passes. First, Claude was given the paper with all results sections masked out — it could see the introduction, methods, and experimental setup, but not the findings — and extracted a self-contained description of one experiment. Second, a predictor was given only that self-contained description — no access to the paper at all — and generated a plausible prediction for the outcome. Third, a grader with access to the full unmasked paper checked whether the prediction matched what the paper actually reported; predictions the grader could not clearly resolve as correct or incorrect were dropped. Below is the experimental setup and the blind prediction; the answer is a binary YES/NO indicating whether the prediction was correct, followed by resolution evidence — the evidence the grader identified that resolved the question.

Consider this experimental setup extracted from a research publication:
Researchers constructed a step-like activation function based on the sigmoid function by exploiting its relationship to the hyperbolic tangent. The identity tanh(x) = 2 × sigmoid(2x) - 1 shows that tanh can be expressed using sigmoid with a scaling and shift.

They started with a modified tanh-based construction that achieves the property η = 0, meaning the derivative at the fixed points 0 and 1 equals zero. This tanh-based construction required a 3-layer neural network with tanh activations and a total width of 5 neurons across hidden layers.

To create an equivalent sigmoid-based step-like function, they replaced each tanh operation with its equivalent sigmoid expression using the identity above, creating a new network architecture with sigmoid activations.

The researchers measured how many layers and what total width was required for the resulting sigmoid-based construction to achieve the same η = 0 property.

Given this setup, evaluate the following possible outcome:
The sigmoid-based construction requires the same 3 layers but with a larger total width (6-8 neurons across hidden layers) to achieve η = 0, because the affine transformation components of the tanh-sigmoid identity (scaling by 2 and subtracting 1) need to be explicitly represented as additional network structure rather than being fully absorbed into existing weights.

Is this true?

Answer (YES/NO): NO